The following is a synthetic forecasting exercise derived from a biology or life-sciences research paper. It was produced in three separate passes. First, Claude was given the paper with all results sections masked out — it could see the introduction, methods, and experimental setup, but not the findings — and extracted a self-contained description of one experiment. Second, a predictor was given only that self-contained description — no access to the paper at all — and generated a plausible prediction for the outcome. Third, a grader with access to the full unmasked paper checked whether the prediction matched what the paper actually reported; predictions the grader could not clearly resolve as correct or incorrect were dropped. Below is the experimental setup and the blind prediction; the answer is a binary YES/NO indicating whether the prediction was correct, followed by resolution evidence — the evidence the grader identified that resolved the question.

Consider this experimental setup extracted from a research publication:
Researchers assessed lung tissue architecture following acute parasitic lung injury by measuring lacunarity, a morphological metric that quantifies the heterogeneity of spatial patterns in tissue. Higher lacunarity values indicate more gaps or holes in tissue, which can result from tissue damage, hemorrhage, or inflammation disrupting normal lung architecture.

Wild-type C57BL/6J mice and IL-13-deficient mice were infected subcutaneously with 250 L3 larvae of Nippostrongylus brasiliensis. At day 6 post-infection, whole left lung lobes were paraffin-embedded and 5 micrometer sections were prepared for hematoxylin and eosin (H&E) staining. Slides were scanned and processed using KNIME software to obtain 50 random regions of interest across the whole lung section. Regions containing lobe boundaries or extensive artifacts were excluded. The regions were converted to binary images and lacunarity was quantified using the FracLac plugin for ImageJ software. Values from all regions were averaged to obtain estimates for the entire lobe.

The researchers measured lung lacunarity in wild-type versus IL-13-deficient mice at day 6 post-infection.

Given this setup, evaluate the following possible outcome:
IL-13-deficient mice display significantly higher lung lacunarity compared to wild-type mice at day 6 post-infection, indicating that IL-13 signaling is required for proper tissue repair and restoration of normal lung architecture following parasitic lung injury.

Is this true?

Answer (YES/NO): NO